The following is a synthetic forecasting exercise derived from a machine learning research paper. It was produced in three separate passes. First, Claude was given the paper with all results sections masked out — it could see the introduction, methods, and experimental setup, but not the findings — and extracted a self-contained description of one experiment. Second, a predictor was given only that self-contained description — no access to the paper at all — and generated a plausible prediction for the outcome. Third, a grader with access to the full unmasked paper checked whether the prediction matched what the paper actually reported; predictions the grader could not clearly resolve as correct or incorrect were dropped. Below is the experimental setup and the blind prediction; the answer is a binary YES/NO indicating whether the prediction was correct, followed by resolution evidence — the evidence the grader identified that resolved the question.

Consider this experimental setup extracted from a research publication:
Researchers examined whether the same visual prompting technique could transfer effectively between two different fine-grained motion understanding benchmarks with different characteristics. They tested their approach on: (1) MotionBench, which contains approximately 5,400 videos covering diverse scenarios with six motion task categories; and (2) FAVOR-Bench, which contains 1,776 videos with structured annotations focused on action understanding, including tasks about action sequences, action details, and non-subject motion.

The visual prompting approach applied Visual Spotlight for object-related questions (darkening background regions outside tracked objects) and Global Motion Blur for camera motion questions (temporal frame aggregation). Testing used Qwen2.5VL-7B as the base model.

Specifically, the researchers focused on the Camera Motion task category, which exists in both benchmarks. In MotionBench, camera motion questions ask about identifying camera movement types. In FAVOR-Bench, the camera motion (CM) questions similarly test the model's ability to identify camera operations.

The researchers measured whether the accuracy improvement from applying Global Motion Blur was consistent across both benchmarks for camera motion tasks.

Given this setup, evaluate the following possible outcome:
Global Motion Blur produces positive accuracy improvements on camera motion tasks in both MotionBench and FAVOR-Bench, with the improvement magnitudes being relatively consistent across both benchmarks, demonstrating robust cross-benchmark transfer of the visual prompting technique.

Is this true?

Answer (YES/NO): NO